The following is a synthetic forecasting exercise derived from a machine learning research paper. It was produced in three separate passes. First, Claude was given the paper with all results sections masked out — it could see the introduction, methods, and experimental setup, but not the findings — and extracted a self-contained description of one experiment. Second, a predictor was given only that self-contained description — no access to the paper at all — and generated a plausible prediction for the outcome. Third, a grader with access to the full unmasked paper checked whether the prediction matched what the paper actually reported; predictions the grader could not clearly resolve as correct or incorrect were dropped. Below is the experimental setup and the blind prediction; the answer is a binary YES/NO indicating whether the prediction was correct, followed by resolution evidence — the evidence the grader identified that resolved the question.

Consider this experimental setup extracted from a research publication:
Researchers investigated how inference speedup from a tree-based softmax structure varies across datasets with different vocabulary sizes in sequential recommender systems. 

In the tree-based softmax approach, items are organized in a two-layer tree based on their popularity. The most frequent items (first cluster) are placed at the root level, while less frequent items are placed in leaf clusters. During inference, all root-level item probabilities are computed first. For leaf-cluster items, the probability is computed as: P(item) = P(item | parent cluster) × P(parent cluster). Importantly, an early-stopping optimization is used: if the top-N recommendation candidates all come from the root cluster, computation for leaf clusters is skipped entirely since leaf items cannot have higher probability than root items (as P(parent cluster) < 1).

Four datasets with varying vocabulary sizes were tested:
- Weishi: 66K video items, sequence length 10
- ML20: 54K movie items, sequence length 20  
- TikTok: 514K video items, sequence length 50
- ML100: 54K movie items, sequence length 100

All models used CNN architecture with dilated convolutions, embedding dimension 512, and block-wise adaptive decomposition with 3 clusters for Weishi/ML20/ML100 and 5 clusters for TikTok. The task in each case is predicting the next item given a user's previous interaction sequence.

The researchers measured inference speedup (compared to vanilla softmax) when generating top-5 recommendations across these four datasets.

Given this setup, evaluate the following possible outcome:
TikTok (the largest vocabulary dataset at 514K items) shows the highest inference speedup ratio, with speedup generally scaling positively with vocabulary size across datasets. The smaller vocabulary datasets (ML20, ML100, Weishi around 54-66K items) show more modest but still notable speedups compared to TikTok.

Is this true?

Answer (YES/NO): YES